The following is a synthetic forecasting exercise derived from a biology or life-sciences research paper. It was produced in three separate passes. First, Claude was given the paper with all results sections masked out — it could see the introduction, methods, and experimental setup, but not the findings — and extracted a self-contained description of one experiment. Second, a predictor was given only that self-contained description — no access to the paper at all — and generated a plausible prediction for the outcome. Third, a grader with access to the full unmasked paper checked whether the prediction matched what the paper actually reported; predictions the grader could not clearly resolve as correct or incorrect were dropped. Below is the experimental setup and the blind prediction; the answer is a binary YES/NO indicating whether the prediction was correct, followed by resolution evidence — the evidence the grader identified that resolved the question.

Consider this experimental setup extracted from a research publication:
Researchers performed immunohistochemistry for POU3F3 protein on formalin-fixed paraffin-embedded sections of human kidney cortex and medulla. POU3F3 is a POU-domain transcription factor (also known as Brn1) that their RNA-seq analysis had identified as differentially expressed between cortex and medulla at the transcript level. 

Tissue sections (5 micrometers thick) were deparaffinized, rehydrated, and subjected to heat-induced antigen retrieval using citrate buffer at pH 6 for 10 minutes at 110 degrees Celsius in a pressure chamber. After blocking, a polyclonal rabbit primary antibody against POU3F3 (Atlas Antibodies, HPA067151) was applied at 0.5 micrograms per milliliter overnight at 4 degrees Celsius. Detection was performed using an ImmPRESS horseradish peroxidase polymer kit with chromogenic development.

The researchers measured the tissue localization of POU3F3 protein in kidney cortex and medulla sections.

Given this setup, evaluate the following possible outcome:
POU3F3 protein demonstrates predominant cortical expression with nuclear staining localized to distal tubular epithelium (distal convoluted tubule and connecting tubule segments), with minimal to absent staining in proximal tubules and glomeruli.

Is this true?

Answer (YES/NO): NO